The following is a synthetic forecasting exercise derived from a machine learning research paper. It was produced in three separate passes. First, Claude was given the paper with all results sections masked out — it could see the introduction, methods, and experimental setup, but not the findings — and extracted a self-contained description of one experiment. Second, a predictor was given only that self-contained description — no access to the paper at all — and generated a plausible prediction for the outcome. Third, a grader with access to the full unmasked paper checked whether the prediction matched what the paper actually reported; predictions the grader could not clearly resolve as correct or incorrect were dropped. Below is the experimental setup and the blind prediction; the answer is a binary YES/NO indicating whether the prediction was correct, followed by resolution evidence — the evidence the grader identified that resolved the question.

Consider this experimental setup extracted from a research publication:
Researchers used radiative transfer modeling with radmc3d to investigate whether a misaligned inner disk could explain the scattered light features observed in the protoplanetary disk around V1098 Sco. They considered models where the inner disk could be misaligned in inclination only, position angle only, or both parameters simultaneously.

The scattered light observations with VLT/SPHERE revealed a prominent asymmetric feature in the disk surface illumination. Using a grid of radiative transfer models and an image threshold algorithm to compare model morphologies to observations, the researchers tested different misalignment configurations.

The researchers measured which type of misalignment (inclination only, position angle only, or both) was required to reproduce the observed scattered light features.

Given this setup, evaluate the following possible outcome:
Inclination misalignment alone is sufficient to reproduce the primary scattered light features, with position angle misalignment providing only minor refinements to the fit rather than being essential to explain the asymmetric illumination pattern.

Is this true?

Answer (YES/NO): NO